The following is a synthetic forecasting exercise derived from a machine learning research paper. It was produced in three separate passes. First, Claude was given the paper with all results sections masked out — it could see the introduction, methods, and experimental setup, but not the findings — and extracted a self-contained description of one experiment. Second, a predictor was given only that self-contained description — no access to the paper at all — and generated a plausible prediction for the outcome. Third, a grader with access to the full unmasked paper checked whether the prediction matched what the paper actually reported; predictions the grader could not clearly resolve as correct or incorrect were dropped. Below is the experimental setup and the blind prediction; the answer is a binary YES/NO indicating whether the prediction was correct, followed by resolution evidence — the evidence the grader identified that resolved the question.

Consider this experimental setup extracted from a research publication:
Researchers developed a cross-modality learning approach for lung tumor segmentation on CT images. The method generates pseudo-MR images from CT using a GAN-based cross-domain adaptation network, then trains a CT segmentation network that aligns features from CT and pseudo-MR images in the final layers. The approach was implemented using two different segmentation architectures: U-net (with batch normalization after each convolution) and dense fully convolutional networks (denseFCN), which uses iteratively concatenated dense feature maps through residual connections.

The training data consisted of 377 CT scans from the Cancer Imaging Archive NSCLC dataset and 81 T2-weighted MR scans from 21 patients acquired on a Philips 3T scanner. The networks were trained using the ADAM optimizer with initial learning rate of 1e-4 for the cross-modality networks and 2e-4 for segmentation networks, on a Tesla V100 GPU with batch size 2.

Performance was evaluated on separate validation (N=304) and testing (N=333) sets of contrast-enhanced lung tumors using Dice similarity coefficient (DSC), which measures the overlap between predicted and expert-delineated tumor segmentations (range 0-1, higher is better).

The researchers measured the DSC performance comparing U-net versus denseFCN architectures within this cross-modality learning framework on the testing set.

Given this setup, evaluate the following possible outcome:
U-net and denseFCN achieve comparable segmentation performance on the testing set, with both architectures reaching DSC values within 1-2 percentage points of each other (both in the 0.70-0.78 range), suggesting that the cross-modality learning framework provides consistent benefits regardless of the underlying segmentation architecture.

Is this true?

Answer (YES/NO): YES